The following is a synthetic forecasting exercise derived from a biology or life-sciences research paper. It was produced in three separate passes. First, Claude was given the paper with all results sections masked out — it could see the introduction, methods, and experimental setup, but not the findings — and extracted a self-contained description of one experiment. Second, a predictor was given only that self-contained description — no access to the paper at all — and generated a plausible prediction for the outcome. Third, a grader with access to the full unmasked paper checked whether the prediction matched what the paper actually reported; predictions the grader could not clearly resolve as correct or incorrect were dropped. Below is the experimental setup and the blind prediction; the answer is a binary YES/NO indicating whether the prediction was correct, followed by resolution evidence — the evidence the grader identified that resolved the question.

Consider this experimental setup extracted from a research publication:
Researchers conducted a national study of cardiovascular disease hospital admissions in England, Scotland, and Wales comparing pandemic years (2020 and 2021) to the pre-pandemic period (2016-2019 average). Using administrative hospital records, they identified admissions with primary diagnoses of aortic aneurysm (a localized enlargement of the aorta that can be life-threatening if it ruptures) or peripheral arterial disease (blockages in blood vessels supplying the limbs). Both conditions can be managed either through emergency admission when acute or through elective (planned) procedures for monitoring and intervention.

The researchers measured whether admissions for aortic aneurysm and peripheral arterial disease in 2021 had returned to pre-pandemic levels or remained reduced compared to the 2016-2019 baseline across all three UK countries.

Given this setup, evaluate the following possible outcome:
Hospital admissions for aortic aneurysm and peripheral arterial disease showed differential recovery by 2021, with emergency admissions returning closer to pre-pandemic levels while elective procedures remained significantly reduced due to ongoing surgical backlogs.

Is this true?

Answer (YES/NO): YES